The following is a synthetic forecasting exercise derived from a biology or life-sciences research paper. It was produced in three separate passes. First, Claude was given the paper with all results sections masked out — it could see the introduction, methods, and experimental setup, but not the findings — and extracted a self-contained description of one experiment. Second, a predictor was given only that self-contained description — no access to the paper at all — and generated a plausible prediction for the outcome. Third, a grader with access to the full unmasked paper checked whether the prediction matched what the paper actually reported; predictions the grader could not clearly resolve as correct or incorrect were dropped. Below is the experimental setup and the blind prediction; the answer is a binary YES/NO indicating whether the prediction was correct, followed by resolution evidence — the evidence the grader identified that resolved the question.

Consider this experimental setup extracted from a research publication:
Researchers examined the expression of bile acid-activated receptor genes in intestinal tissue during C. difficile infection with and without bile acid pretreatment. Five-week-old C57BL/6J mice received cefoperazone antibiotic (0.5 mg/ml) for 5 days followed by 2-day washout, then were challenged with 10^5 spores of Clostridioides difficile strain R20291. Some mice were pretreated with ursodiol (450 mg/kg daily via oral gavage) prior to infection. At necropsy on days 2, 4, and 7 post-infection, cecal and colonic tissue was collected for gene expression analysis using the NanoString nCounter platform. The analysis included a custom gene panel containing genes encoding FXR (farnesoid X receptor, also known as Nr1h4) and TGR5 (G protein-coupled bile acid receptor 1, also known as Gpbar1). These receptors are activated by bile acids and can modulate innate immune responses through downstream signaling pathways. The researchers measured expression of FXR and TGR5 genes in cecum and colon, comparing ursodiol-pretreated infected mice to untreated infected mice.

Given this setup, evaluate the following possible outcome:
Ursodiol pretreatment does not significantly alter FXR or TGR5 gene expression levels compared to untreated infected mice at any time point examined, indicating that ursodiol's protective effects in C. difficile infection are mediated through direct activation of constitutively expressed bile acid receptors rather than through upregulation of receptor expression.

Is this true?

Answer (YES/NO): NO